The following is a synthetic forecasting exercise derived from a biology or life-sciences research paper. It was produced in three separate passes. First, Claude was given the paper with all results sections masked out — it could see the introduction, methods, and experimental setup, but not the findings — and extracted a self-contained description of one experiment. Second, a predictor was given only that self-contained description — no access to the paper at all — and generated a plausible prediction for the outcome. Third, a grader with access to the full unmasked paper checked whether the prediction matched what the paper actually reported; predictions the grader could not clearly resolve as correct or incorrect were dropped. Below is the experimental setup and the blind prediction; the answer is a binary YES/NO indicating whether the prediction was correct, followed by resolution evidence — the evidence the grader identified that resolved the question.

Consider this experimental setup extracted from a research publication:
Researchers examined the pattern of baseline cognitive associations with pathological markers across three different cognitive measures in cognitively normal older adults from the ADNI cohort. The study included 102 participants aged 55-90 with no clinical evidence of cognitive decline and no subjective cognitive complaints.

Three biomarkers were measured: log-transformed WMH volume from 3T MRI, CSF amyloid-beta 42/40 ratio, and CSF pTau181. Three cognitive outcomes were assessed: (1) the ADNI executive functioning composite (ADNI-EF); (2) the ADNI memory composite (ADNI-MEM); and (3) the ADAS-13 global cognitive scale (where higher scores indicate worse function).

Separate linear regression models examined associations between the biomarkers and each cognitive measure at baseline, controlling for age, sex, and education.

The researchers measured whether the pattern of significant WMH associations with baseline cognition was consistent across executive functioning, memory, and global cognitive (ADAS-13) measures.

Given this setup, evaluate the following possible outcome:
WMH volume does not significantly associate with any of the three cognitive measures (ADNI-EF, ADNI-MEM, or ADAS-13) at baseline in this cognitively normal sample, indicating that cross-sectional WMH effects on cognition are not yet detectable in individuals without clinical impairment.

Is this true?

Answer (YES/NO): NO